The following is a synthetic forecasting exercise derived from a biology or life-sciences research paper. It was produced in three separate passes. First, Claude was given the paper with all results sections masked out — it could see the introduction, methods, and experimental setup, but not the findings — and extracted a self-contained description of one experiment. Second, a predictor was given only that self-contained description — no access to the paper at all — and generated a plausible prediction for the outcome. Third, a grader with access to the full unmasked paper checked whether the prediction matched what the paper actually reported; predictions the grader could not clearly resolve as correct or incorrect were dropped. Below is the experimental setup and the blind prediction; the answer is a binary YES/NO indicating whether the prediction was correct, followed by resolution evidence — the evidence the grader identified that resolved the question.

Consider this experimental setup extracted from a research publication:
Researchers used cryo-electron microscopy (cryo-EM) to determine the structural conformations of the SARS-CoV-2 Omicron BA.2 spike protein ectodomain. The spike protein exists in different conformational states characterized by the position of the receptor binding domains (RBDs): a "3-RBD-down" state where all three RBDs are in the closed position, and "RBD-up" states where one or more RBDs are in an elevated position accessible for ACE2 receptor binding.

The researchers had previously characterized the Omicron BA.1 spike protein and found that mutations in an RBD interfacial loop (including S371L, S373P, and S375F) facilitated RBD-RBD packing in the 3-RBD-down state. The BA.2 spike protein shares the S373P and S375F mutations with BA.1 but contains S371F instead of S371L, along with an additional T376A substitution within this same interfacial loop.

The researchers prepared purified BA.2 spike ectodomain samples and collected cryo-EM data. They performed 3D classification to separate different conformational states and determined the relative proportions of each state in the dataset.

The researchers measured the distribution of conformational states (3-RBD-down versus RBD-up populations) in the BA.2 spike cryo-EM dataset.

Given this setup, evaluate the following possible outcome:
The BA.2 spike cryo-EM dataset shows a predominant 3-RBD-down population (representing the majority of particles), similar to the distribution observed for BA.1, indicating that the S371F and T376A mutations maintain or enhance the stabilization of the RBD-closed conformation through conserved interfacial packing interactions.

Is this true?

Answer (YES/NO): NO